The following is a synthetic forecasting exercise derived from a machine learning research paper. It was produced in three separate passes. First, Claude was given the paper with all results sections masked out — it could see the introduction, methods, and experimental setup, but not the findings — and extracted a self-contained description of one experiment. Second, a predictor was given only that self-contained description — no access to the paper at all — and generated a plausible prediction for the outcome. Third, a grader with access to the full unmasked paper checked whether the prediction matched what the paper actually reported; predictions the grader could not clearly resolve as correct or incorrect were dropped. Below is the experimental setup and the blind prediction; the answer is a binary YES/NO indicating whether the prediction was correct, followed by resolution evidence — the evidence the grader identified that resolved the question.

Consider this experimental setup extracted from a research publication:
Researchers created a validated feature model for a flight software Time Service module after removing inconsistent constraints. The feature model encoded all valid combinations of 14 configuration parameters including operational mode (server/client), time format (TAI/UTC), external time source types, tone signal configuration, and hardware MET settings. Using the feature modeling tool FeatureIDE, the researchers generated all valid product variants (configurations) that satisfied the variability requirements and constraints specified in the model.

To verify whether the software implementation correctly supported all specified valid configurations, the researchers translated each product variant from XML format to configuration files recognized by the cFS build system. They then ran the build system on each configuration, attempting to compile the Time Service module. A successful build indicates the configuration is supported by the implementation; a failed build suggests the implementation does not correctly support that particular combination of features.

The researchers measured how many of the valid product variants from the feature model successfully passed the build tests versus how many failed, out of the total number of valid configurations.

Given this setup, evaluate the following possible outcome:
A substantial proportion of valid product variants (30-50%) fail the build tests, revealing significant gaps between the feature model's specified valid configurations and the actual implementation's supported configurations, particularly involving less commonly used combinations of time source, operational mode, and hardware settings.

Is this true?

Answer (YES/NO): NO